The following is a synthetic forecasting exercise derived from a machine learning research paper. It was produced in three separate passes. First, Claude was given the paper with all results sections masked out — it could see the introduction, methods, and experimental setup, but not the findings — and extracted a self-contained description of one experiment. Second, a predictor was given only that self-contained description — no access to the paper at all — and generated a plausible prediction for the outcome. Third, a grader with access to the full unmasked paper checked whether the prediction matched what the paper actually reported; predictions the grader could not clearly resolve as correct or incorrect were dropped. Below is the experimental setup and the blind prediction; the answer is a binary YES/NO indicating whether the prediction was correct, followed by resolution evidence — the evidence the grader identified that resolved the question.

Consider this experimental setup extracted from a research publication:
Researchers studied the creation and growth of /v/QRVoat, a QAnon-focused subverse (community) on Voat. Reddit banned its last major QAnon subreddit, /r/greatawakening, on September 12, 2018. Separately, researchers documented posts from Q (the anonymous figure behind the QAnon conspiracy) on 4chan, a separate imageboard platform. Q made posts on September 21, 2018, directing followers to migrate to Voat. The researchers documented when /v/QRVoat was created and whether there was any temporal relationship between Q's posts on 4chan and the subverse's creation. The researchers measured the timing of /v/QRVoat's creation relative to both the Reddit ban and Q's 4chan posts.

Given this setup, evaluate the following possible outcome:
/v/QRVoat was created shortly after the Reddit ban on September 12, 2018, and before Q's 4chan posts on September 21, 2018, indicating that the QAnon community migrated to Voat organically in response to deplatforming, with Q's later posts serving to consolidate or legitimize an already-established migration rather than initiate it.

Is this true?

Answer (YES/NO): NO